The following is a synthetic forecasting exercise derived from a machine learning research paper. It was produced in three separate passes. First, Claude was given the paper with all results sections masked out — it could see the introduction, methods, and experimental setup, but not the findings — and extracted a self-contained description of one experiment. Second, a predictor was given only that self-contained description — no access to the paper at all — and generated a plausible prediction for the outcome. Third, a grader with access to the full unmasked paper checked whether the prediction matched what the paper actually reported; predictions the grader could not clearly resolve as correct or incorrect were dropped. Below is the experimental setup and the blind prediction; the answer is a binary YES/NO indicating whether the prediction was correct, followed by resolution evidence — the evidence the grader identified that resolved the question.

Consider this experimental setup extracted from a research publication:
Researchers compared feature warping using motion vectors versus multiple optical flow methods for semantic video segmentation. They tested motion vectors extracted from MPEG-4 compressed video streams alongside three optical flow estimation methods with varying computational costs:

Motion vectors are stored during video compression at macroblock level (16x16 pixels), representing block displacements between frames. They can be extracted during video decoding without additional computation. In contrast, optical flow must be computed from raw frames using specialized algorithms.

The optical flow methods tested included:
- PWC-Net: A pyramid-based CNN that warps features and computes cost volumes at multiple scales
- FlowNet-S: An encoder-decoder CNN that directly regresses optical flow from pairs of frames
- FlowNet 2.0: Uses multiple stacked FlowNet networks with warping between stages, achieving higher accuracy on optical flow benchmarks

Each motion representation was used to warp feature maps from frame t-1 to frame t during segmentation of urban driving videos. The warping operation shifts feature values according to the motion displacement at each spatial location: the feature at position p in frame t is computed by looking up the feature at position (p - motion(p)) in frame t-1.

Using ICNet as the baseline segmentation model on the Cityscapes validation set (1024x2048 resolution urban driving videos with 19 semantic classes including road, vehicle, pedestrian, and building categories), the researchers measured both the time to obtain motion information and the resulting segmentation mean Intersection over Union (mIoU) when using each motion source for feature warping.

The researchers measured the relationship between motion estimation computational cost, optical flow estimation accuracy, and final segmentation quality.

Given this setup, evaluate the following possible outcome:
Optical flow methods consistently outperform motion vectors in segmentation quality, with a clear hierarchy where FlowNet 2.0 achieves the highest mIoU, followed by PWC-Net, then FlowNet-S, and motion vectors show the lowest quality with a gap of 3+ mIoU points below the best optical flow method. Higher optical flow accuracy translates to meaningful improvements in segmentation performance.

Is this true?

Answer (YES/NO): NO